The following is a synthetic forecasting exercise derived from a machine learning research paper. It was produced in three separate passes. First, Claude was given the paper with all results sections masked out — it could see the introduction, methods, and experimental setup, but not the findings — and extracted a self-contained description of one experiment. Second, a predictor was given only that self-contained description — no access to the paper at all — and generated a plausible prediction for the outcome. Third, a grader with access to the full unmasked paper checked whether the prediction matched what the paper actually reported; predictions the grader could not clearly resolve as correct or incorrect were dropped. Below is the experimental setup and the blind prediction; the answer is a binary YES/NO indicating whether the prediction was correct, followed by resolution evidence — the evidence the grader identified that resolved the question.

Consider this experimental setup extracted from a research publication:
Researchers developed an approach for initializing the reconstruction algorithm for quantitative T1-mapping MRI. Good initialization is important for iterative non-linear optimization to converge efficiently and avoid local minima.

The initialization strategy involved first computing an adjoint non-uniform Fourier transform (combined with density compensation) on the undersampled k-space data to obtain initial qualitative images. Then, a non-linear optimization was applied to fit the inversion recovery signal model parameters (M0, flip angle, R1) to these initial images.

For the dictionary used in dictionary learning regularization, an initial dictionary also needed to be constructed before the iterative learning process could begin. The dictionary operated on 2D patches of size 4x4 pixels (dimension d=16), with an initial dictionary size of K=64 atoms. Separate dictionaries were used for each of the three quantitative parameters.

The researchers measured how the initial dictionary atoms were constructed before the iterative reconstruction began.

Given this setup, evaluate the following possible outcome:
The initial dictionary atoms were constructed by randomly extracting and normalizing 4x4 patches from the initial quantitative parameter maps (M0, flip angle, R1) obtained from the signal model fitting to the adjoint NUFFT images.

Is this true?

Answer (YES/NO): YES